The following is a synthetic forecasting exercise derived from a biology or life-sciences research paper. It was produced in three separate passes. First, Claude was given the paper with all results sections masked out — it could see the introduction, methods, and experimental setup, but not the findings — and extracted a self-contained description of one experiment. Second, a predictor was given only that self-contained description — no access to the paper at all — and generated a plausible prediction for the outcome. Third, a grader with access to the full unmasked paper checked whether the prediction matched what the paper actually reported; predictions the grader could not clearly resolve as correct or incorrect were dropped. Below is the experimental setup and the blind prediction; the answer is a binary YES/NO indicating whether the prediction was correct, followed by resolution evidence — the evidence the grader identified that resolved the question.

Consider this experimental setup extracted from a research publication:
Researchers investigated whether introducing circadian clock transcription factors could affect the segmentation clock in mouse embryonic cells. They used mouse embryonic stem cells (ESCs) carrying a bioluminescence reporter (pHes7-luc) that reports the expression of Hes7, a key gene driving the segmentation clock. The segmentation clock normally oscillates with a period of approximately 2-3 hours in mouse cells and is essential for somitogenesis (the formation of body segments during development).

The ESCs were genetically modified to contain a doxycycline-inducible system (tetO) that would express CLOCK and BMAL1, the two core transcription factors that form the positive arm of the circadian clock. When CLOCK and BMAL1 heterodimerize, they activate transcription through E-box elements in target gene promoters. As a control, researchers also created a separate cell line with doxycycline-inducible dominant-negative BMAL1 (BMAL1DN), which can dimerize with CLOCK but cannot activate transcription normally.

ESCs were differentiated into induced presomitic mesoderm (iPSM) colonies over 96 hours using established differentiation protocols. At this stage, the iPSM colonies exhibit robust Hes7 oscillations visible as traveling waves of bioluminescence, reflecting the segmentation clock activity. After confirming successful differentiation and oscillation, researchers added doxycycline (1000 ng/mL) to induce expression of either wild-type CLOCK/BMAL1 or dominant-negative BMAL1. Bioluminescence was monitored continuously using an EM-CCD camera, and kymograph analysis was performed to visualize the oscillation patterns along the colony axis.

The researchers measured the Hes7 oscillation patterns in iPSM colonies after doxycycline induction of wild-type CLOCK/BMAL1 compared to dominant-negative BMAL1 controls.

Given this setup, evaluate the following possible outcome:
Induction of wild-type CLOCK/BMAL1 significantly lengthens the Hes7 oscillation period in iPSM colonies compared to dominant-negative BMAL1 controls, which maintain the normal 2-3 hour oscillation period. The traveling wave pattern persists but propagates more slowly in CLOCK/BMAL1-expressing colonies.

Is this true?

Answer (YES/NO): NO